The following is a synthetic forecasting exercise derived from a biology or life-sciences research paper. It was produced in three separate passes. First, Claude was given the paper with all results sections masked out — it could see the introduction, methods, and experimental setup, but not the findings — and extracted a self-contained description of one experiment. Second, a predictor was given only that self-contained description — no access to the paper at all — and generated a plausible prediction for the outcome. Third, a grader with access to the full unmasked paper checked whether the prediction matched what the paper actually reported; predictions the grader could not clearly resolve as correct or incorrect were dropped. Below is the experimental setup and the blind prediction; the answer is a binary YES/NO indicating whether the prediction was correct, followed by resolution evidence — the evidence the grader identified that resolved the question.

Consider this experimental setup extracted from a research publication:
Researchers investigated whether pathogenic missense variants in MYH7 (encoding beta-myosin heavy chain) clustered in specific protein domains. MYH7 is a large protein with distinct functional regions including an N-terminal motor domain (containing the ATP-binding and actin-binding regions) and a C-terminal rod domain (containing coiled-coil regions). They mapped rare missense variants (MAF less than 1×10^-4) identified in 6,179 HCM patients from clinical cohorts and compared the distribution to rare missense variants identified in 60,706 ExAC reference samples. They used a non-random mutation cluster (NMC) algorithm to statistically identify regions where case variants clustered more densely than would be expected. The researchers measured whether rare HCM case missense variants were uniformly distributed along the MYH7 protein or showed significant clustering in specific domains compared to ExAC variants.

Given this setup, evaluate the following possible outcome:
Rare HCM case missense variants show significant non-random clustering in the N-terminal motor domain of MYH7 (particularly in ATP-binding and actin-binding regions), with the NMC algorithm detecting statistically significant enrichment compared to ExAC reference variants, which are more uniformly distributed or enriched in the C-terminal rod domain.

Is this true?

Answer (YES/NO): NO